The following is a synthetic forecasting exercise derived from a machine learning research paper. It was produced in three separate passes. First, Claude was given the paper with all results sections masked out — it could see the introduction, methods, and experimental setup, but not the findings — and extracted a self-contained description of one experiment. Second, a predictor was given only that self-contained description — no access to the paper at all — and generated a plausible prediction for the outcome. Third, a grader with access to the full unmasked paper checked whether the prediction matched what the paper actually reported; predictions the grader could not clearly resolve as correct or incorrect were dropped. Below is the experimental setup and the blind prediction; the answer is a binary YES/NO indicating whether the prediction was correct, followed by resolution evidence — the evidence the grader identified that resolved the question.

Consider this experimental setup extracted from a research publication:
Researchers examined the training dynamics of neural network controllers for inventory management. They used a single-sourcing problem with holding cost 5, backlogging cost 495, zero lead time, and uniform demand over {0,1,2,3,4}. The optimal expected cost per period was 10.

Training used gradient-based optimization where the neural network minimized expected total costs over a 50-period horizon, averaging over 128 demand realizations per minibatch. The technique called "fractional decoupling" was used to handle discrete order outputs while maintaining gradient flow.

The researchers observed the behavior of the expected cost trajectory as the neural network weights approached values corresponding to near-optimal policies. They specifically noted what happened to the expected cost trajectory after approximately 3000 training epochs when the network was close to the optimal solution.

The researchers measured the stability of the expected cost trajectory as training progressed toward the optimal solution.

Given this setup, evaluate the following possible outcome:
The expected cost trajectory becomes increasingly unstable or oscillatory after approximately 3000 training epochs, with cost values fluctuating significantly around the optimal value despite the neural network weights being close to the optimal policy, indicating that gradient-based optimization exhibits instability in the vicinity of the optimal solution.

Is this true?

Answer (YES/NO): YES